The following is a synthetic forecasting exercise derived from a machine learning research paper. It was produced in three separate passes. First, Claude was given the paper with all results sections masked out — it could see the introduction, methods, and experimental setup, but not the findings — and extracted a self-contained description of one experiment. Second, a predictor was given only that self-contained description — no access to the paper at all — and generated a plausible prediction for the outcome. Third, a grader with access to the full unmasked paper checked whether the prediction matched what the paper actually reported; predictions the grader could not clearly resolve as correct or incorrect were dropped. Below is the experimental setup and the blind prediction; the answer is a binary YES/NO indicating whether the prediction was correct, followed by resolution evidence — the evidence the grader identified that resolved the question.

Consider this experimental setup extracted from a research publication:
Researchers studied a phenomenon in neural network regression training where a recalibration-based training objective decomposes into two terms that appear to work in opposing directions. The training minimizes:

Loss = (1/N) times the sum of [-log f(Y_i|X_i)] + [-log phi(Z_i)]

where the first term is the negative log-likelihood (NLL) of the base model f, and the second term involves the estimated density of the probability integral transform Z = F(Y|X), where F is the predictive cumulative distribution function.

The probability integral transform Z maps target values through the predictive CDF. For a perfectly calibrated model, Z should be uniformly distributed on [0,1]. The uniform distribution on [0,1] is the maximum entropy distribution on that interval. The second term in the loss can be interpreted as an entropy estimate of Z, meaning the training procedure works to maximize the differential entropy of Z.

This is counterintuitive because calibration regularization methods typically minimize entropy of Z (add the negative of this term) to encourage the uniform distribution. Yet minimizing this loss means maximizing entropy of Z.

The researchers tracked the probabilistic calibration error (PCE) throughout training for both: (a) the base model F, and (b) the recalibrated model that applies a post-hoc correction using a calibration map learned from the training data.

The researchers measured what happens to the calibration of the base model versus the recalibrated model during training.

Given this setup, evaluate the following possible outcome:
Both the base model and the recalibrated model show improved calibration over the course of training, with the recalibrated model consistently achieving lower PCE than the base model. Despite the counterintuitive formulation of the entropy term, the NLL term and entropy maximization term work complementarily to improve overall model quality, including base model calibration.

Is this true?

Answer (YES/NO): NO